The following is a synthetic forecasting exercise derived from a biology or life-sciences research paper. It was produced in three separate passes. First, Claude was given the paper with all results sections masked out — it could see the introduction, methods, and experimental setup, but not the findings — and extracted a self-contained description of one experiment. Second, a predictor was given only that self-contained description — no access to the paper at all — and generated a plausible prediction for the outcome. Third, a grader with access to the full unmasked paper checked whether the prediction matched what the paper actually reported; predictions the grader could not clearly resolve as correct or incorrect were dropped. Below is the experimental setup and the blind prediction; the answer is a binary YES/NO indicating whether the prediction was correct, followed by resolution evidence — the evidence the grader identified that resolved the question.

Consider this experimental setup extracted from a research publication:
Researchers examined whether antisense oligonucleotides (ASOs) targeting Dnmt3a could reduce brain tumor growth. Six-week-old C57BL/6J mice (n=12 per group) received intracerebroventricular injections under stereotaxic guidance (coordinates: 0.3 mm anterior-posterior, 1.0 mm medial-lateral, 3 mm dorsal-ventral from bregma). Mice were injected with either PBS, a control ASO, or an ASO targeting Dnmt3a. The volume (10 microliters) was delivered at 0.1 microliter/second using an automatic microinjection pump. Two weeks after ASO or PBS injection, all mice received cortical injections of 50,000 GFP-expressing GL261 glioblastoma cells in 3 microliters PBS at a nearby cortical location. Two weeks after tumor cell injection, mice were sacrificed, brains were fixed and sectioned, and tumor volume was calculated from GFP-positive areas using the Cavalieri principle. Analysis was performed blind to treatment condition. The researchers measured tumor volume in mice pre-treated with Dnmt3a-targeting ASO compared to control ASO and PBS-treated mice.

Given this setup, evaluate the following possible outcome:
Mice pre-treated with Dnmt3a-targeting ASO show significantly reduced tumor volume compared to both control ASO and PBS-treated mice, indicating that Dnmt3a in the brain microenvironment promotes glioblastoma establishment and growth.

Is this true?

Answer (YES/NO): YES